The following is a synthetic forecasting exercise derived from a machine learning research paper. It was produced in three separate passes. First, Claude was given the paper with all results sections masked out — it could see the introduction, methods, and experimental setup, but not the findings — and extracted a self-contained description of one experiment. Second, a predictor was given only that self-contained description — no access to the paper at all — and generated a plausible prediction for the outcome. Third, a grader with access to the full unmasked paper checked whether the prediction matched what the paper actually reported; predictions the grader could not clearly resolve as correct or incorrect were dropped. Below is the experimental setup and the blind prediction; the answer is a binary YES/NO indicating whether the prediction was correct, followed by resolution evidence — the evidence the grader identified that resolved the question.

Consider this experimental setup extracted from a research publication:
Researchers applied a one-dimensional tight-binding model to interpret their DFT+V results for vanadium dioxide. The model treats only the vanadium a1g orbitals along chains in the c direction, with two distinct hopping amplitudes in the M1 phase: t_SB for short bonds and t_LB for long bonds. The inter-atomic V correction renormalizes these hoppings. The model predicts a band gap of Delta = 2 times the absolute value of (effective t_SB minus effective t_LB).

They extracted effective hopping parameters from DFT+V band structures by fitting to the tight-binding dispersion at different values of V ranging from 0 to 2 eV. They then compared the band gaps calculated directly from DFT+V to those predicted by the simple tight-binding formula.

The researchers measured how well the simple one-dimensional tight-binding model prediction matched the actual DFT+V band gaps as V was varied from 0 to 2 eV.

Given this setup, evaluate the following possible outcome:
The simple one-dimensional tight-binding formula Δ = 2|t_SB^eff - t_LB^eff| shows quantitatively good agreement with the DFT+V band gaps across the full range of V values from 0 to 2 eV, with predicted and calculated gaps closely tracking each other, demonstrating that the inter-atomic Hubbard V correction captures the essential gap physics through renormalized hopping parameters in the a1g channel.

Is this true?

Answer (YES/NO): YES